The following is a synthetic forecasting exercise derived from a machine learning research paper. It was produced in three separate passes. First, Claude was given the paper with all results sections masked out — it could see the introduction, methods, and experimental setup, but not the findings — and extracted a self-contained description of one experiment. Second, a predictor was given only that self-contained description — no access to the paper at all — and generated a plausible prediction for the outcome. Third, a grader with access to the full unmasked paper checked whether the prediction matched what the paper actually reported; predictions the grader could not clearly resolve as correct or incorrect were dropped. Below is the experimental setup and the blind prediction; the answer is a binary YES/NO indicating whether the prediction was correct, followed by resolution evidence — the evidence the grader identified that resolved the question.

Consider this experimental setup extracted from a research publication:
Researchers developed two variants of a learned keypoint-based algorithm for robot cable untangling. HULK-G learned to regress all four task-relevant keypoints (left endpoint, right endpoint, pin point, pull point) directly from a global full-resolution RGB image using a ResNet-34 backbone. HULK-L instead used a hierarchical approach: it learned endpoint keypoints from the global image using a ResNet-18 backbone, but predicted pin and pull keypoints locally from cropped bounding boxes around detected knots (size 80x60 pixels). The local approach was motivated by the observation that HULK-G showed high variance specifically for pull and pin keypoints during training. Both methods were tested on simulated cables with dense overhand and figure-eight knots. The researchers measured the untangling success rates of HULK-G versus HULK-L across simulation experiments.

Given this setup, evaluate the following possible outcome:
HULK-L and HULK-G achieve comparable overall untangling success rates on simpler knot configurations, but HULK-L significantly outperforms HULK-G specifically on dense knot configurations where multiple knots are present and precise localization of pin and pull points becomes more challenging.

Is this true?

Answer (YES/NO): NO